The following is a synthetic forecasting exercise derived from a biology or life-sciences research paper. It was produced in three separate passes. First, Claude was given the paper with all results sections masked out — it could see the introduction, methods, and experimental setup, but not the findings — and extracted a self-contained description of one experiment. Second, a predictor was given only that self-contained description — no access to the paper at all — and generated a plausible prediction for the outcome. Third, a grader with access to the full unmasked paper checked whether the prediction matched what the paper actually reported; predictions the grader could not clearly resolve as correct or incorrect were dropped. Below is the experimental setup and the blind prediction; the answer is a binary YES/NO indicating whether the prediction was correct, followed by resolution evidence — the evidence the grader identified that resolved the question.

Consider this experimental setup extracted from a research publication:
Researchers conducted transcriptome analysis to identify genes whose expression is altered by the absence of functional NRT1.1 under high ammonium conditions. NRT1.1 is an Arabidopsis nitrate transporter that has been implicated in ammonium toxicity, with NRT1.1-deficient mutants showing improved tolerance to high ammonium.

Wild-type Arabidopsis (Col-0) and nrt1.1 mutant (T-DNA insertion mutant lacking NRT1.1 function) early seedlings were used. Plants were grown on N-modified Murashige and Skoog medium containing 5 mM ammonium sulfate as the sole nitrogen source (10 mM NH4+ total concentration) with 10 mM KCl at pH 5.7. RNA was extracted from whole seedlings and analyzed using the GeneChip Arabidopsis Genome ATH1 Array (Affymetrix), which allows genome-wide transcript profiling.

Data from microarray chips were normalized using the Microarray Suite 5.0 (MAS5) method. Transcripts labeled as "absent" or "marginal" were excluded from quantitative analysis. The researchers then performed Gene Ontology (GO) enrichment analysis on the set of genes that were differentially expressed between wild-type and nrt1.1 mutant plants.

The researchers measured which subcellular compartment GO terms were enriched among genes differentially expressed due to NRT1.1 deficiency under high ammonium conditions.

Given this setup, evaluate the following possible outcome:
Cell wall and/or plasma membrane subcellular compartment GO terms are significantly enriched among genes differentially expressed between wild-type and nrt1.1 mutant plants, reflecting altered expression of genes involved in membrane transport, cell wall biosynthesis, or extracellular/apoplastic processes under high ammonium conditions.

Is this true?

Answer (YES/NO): YES